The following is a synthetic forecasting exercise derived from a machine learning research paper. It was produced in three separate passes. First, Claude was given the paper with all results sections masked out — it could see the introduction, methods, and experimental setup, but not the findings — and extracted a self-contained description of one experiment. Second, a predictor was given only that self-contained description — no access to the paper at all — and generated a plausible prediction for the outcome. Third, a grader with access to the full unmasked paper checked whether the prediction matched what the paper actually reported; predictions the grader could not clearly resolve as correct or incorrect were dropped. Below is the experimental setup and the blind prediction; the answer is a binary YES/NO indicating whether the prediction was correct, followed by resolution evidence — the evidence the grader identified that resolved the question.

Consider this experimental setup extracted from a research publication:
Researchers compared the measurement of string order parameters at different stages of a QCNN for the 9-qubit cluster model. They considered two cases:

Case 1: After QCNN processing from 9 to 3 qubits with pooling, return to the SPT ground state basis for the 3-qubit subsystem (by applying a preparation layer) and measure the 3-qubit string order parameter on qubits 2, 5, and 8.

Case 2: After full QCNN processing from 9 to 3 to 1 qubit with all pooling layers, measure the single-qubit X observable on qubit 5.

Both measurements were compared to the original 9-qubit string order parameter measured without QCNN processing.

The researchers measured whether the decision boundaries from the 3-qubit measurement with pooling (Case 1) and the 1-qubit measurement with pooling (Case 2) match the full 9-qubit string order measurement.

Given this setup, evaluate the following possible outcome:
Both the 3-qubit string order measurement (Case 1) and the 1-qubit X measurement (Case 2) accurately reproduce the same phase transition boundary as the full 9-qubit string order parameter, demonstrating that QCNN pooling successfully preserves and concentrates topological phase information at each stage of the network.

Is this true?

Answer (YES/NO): YES